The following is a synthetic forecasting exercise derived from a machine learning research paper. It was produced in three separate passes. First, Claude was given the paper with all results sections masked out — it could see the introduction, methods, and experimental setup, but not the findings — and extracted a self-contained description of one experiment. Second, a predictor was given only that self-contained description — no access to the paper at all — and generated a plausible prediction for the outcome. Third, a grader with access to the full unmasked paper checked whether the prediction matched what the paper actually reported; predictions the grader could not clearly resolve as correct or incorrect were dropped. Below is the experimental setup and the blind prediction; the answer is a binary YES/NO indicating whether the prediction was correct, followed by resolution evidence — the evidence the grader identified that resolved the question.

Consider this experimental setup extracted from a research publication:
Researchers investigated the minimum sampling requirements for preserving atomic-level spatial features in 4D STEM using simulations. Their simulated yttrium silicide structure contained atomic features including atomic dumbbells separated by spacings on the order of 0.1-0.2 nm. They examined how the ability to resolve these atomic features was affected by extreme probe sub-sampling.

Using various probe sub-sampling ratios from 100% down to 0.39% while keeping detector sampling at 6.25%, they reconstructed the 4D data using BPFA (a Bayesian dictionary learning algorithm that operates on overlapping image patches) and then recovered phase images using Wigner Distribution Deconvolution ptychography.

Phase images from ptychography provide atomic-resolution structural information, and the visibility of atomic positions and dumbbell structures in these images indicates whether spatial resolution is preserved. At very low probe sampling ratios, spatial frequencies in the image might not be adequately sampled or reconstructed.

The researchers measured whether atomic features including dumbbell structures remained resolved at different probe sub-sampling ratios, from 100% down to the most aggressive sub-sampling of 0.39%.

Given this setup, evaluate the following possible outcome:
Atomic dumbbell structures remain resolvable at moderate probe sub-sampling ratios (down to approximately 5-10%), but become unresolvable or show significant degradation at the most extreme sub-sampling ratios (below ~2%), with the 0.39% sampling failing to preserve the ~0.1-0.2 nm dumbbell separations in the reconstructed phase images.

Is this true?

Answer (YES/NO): NO